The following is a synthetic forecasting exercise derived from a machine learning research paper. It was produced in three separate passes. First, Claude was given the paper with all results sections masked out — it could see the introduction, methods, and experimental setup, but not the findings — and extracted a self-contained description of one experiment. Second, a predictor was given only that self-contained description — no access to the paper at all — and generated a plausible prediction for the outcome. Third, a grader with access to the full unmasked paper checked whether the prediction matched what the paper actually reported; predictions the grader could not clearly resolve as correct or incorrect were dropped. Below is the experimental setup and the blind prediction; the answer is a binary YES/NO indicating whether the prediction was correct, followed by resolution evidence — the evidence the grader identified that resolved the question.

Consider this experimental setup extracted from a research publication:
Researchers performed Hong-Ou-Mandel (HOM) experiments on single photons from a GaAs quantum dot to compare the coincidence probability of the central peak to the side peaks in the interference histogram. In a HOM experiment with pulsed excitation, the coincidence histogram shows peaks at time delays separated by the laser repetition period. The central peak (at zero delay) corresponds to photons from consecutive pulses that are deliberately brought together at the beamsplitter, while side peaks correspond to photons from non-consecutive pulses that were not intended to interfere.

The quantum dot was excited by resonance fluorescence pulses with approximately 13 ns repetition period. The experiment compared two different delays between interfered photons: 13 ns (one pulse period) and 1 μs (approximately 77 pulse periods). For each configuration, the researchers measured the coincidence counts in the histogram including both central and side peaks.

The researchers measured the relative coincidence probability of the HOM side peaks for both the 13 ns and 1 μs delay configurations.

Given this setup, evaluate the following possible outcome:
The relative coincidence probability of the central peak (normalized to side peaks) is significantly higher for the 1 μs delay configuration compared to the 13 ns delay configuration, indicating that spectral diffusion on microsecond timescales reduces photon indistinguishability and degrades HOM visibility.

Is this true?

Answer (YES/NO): NO